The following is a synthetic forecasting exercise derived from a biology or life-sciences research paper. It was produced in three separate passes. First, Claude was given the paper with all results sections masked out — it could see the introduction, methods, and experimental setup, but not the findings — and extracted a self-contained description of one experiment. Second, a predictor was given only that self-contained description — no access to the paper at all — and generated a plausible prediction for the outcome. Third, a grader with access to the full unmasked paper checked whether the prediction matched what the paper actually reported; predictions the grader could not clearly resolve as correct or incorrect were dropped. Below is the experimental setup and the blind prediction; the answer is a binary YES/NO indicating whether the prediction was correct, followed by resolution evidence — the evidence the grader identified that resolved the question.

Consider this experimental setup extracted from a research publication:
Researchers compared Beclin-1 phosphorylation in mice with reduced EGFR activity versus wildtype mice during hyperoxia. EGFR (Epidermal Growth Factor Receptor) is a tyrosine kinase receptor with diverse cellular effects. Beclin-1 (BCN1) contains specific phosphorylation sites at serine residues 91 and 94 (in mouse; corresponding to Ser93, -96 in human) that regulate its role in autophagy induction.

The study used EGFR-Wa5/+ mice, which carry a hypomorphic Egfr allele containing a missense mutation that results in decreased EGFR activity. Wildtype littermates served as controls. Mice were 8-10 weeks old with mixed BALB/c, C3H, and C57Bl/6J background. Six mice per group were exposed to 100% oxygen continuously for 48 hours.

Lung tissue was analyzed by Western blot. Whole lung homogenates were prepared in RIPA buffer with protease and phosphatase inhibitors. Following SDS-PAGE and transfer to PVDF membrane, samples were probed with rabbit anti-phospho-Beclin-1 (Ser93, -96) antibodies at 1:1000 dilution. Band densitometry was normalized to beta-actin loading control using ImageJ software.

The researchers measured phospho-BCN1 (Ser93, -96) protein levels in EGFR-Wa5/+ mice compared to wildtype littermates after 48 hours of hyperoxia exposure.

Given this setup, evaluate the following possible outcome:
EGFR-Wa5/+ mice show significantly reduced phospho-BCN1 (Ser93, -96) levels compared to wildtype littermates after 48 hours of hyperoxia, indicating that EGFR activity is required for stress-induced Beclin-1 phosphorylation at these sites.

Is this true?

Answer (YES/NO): YES